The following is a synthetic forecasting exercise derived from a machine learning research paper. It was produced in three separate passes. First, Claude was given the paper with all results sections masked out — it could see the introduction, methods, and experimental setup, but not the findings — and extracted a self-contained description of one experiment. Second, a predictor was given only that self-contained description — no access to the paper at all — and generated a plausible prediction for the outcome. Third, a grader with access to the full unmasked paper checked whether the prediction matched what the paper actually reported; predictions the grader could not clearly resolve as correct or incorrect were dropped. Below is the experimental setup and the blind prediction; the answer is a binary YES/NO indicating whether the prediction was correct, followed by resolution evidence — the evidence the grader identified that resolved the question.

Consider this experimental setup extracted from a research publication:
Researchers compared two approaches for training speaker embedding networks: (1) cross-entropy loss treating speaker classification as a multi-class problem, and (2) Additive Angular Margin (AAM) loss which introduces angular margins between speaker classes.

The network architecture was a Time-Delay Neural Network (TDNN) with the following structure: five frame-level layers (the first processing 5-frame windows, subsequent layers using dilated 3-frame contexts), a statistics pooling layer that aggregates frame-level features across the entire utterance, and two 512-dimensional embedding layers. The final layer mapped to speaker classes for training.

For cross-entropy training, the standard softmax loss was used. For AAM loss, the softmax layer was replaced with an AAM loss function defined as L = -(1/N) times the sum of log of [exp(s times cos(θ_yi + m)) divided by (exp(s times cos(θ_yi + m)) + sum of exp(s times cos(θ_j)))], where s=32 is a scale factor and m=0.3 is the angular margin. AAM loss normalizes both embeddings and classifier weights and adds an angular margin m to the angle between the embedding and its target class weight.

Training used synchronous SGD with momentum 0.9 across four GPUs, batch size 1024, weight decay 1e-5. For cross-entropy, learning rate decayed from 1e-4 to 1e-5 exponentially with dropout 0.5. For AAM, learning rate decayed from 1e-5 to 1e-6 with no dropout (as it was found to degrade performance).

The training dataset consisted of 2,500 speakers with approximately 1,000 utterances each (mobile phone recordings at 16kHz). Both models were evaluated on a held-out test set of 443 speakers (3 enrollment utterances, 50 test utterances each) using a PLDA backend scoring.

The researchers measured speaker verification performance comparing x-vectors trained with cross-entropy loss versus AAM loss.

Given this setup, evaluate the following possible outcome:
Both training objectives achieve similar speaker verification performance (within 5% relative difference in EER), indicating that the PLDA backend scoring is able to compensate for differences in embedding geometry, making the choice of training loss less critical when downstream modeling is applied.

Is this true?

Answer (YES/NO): YES